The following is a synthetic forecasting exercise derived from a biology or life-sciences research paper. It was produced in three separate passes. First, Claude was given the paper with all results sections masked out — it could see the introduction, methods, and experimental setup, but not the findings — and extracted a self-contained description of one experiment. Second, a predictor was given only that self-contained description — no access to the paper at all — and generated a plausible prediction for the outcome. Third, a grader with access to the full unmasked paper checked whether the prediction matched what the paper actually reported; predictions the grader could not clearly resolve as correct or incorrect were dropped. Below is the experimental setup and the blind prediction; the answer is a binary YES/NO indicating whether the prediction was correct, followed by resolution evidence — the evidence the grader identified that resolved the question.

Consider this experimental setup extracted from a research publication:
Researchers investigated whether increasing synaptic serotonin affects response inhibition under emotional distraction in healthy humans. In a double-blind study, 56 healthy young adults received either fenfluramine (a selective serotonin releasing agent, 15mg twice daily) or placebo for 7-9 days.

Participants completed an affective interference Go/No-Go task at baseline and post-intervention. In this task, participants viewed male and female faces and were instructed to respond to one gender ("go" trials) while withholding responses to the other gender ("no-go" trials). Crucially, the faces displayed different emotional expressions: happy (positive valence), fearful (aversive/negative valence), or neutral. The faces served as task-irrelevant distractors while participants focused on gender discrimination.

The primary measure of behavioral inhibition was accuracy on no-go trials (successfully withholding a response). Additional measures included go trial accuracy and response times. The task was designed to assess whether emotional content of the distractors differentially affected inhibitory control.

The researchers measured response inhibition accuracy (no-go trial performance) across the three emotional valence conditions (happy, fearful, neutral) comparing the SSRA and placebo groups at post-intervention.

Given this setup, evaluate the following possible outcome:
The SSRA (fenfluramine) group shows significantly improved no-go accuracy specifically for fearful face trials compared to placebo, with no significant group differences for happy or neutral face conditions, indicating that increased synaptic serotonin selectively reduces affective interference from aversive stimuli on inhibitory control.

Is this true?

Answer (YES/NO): NO